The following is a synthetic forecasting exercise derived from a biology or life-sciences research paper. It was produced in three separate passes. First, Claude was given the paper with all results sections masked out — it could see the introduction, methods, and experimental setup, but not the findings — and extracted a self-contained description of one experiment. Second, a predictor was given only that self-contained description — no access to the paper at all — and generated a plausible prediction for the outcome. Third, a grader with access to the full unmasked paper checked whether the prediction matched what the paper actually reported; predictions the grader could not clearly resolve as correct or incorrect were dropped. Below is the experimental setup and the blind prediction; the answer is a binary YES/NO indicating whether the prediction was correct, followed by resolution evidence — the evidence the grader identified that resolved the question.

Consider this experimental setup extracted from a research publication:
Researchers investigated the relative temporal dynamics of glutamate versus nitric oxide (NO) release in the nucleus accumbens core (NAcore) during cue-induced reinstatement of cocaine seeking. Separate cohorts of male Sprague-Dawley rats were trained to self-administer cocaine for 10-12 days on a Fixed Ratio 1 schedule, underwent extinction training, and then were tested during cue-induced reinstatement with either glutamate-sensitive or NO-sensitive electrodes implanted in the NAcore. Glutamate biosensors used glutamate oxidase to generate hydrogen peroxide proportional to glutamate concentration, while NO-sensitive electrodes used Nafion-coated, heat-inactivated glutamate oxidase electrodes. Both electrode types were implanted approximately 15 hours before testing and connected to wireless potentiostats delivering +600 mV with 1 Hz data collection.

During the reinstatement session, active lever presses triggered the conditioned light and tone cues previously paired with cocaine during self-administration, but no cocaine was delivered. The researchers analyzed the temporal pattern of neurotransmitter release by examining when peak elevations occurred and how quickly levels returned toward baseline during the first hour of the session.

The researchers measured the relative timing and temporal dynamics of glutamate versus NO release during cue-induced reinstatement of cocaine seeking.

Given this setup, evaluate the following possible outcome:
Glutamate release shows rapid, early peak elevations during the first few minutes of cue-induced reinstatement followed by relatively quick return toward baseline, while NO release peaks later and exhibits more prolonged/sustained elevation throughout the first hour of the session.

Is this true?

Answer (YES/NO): NO